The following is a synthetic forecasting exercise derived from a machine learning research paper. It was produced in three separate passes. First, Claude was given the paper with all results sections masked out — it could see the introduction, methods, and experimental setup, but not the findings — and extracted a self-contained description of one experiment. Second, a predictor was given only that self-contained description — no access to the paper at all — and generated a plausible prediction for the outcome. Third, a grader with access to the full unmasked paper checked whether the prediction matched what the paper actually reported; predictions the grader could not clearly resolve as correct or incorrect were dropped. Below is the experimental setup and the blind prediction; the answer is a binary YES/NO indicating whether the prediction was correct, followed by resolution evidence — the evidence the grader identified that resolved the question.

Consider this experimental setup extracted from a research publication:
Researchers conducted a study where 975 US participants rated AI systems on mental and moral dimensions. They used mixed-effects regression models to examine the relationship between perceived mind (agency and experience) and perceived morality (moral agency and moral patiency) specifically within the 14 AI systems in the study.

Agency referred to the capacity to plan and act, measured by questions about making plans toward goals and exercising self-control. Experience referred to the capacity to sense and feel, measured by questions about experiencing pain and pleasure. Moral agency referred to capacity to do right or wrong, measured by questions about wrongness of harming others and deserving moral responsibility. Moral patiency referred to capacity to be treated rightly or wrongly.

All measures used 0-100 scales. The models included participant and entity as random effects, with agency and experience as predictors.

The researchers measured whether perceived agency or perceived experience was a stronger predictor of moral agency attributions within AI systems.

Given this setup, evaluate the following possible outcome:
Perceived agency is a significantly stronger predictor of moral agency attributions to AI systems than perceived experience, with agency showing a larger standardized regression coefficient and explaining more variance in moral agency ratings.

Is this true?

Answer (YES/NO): NO